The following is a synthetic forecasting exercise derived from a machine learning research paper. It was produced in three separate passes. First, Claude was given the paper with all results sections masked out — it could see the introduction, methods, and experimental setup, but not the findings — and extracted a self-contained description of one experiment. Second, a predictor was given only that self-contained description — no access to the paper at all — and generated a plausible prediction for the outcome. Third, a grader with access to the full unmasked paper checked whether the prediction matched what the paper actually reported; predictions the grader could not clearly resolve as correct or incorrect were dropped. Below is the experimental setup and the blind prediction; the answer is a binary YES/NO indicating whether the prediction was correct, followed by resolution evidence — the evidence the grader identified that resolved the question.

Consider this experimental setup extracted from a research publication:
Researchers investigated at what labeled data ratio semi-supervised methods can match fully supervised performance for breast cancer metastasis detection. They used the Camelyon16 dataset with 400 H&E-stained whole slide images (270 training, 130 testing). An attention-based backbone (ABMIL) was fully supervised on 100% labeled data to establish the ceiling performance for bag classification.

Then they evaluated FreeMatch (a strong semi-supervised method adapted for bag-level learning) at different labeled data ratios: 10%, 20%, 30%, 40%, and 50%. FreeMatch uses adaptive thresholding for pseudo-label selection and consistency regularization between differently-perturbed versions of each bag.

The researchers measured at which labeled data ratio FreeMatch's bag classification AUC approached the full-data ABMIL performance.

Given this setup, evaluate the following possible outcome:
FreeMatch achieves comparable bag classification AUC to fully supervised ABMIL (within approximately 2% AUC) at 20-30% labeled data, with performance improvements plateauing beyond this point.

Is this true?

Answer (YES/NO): NO